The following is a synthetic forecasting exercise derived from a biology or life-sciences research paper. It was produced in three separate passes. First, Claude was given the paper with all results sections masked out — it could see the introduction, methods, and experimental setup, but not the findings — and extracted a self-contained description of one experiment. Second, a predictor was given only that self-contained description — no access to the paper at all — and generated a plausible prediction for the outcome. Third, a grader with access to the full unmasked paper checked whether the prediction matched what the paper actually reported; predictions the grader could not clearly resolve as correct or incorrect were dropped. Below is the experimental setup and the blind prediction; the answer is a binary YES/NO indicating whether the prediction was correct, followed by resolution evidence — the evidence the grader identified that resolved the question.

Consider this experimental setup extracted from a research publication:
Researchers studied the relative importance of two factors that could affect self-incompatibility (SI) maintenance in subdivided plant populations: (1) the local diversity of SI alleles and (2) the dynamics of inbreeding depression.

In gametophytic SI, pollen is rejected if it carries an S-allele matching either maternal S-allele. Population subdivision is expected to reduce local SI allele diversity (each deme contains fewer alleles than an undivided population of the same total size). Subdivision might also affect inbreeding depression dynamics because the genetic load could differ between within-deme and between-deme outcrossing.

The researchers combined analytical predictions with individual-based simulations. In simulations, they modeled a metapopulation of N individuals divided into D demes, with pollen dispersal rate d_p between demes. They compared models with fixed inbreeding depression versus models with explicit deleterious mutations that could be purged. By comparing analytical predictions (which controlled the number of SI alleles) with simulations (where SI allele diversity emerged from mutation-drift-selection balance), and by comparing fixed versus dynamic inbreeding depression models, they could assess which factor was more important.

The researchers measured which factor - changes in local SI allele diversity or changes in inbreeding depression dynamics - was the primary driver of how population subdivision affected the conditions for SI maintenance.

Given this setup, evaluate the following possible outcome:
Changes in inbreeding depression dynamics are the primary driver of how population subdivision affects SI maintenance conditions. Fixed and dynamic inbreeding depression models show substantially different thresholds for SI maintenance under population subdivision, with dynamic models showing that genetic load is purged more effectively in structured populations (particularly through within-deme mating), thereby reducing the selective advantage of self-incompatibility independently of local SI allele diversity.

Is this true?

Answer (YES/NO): NO